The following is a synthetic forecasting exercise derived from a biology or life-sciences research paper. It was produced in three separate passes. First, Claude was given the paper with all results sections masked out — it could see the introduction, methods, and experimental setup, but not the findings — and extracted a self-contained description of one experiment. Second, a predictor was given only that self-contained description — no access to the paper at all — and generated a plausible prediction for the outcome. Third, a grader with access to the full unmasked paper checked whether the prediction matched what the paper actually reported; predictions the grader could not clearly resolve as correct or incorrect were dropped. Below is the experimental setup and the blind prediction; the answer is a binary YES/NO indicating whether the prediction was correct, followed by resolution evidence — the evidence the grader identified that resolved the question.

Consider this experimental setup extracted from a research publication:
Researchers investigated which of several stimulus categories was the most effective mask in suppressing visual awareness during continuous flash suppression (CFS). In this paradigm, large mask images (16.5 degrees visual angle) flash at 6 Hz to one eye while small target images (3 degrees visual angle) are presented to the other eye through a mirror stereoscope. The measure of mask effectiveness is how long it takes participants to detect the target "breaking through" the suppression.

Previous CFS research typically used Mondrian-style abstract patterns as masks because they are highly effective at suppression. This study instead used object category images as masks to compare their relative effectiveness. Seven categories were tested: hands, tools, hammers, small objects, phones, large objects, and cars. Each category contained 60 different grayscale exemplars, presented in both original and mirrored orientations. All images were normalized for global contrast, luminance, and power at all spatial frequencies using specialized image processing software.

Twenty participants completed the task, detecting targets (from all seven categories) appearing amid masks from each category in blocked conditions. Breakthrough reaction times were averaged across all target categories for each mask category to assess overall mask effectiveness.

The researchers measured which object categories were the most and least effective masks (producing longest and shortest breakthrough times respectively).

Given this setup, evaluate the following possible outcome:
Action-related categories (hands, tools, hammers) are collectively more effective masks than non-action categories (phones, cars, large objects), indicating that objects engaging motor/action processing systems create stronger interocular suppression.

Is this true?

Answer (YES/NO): NO